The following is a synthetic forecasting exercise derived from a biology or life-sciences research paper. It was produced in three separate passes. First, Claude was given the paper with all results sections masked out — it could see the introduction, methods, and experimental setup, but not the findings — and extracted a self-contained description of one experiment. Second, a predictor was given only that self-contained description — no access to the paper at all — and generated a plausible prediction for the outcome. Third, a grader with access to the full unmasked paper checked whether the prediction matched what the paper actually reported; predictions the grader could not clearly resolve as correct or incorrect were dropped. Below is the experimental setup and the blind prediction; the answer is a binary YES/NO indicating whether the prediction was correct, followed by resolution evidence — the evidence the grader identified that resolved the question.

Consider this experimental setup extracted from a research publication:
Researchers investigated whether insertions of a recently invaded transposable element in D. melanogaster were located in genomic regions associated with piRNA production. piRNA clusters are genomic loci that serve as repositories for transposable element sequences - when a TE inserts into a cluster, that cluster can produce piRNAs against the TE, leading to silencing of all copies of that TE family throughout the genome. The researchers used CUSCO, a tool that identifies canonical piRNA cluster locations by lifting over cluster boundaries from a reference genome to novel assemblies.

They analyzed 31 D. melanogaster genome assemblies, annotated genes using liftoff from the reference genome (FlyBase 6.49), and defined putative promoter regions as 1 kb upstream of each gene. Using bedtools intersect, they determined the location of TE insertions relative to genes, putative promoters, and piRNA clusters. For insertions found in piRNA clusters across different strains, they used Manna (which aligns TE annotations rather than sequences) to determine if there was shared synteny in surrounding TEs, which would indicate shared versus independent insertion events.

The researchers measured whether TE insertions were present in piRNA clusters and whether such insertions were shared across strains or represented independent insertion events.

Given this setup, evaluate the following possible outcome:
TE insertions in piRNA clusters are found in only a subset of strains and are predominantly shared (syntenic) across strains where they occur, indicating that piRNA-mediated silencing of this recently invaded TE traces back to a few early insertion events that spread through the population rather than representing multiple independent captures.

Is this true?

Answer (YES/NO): NO